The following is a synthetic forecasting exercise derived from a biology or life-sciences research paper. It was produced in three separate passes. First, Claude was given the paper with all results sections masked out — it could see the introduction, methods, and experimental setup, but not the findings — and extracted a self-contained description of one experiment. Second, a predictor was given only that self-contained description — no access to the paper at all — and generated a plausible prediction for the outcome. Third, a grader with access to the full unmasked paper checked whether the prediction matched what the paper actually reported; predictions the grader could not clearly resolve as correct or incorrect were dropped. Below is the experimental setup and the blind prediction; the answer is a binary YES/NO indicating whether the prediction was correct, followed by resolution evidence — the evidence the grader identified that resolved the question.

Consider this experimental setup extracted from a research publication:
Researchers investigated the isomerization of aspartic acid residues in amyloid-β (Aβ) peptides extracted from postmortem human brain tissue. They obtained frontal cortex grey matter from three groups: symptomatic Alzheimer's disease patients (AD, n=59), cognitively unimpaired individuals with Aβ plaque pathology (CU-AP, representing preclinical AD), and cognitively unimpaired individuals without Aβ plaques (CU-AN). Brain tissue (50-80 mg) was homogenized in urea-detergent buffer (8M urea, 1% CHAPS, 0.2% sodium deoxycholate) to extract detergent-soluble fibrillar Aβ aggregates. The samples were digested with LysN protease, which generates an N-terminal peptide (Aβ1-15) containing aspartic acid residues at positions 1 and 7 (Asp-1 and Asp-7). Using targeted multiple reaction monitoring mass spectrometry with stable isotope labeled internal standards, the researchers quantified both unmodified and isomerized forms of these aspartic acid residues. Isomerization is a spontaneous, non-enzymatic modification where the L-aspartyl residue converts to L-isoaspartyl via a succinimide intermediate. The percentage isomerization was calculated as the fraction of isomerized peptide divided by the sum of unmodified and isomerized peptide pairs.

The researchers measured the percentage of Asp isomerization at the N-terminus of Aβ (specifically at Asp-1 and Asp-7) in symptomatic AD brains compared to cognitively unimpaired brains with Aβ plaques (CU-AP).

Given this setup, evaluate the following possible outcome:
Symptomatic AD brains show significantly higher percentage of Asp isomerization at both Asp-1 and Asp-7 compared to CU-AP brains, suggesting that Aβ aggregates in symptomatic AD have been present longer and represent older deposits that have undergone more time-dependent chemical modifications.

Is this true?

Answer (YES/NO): YES